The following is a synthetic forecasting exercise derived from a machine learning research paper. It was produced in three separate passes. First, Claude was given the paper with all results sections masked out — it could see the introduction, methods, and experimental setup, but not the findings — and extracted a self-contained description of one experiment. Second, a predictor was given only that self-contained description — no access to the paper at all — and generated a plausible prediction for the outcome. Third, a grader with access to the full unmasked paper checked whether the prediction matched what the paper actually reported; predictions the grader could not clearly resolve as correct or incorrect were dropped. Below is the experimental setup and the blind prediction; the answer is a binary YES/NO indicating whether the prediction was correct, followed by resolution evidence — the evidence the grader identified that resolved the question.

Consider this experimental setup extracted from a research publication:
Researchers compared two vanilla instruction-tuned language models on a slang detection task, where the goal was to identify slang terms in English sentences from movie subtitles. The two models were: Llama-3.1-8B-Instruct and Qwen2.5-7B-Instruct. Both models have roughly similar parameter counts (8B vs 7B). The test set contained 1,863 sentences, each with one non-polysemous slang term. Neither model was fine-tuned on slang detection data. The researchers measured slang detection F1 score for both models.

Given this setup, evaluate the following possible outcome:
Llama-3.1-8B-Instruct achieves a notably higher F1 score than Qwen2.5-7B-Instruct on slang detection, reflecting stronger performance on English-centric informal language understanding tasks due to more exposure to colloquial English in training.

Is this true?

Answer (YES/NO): NO